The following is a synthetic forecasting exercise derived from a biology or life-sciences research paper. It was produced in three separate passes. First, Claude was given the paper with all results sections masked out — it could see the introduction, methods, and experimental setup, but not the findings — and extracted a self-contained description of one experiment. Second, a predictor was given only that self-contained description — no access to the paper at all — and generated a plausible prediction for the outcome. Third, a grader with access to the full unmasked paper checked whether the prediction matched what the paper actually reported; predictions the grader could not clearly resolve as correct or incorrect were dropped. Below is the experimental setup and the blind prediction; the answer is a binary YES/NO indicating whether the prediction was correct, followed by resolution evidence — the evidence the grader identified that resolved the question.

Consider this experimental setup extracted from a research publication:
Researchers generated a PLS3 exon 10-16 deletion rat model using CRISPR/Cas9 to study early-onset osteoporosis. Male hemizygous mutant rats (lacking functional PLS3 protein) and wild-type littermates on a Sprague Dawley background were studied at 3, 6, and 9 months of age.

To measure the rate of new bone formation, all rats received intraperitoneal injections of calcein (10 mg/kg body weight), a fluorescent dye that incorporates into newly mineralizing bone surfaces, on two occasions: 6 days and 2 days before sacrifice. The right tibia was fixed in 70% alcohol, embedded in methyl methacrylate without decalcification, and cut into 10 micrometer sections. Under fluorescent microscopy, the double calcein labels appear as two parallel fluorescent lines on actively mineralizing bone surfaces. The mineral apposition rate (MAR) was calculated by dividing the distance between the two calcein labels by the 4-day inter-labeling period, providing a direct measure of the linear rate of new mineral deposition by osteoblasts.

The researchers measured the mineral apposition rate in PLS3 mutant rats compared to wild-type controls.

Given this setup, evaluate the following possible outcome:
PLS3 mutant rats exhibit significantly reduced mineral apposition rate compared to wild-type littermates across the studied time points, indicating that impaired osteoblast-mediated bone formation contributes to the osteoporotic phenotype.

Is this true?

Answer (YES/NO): NO